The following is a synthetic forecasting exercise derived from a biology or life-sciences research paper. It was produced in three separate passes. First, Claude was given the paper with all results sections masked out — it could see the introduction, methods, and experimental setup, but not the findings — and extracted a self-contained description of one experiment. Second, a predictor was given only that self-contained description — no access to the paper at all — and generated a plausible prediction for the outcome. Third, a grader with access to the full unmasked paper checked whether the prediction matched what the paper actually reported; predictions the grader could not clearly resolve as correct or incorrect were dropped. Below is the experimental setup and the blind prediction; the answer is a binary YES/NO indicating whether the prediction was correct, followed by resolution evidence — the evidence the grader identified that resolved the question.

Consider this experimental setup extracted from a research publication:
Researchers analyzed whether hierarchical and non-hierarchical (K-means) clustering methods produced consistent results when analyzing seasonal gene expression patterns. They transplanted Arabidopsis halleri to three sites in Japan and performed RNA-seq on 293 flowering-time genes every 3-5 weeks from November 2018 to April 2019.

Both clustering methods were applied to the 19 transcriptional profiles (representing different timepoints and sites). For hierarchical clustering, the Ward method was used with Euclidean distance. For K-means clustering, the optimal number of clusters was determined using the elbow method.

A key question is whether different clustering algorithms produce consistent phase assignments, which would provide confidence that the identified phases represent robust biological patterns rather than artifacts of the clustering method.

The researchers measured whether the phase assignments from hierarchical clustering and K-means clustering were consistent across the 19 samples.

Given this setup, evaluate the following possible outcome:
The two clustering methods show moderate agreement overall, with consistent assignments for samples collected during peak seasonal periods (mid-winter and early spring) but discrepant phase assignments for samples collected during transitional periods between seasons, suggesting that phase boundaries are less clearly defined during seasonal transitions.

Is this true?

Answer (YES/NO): NO